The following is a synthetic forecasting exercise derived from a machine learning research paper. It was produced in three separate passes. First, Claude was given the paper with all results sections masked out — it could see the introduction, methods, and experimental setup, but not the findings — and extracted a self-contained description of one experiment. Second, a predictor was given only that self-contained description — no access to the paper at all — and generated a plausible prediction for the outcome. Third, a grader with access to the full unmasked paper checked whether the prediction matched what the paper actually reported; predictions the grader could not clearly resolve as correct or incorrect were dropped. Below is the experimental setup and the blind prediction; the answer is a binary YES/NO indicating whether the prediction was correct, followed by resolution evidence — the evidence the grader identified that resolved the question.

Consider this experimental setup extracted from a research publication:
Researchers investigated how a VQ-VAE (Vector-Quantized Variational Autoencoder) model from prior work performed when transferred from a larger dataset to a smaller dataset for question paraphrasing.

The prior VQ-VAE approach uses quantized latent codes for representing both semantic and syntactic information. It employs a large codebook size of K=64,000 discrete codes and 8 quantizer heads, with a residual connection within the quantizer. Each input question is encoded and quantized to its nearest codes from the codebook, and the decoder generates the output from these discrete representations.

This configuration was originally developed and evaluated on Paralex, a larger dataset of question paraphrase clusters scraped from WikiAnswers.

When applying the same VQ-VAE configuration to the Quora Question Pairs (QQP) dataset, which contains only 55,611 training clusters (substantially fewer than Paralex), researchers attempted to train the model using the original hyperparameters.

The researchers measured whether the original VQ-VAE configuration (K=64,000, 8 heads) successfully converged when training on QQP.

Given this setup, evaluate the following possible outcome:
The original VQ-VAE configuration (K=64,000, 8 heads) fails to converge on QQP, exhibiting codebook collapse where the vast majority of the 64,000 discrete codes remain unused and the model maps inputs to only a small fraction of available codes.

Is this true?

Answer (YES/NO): NO